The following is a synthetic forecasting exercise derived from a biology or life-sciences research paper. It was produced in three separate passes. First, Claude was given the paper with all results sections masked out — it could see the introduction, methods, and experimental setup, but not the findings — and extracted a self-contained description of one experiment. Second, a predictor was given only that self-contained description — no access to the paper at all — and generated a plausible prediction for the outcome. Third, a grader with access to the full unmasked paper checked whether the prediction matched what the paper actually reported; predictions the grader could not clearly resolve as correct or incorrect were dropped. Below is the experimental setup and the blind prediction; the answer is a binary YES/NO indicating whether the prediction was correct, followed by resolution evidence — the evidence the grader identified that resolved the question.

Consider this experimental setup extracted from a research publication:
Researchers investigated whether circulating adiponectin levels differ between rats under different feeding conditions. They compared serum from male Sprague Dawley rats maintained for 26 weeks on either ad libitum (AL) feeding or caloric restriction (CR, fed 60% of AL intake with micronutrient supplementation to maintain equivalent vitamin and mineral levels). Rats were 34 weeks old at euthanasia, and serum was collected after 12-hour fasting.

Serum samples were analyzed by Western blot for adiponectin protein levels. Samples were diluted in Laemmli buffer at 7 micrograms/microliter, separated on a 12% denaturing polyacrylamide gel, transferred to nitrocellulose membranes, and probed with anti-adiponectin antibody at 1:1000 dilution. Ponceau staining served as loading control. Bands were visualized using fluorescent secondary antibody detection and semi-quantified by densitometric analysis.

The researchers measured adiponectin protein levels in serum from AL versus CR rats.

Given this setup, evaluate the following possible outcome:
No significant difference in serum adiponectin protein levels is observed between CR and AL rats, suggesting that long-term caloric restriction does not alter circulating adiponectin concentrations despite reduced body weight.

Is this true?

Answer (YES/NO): NO